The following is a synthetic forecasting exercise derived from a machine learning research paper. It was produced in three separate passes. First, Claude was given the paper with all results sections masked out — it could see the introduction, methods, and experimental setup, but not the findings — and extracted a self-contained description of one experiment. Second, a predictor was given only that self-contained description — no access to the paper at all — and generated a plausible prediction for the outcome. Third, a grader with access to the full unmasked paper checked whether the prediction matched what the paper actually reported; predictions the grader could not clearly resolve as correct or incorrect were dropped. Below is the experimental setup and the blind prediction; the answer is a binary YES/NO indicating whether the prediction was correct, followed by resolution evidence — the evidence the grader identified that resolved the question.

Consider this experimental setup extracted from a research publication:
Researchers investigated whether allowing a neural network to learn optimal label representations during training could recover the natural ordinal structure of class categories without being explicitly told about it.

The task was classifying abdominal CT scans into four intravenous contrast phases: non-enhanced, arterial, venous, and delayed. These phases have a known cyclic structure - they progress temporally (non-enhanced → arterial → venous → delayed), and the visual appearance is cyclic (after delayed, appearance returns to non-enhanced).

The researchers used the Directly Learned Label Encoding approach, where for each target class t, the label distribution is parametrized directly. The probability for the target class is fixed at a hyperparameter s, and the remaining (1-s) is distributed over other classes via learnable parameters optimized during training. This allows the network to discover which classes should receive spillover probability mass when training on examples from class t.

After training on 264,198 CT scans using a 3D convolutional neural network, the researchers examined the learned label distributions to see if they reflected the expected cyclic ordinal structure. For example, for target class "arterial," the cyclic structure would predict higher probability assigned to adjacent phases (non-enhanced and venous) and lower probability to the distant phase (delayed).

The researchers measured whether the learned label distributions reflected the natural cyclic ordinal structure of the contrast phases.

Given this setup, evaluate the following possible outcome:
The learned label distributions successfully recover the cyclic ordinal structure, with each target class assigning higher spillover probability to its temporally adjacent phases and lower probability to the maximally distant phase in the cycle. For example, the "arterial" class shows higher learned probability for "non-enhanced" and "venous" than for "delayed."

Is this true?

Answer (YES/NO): NO